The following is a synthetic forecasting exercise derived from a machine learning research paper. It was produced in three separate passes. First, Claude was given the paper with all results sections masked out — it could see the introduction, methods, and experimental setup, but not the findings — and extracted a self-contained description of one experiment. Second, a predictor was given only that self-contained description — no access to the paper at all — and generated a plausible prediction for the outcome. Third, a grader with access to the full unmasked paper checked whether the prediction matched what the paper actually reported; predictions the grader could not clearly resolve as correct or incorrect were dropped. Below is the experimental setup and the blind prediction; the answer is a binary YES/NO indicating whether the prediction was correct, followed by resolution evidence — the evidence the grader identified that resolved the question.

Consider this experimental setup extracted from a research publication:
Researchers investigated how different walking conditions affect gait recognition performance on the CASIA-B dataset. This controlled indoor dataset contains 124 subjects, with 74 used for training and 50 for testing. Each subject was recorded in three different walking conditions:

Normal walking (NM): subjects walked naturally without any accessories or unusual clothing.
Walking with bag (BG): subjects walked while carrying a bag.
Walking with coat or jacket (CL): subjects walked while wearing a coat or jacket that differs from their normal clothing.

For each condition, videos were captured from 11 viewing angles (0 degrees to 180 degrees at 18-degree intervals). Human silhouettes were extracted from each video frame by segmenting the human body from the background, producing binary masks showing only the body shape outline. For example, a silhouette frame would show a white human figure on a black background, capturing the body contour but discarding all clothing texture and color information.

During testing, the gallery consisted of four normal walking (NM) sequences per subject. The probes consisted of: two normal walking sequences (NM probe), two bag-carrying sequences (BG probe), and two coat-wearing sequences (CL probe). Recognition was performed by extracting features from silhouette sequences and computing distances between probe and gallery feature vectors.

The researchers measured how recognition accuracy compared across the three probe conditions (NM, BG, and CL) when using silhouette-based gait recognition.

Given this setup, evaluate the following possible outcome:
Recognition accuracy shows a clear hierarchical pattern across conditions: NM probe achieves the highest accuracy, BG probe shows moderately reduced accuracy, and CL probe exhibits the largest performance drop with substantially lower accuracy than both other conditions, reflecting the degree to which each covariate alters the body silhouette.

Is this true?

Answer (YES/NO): YES